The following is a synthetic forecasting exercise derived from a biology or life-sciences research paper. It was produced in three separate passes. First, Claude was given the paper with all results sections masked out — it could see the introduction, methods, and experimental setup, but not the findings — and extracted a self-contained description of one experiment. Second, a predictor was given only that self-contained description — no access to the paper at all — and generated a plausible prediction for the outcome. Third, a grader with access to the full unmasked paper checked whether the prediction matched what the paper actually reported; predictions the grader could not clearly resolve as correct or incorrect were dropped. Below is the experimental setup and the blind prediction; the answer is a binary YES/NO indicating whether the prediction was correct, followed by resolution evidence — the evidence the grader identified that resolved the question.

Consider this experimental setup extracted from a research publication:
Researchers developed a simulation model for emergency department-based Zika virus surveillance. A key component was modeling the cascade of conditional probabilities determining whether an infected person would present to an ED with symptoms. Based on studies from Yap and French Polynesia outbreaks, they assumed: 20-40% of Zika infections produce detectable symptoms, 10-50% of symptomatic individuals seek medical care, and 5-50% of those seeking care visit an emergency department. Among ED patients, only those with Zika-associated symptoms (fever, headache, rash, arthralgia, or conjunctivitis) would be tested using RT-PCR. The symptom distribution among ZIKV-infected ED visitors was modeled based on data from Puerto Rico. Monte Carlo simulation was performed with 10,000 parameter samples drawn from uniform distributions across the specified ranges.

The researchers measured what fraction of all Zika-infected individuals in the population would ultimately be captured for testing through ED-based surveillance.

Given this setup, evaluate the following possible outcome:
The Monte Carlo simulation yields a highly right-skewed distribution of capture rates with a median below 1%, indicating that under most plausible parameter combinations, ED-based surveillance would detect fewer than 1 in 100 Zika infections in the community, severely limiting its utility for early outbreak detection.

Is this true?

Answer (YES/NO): NO